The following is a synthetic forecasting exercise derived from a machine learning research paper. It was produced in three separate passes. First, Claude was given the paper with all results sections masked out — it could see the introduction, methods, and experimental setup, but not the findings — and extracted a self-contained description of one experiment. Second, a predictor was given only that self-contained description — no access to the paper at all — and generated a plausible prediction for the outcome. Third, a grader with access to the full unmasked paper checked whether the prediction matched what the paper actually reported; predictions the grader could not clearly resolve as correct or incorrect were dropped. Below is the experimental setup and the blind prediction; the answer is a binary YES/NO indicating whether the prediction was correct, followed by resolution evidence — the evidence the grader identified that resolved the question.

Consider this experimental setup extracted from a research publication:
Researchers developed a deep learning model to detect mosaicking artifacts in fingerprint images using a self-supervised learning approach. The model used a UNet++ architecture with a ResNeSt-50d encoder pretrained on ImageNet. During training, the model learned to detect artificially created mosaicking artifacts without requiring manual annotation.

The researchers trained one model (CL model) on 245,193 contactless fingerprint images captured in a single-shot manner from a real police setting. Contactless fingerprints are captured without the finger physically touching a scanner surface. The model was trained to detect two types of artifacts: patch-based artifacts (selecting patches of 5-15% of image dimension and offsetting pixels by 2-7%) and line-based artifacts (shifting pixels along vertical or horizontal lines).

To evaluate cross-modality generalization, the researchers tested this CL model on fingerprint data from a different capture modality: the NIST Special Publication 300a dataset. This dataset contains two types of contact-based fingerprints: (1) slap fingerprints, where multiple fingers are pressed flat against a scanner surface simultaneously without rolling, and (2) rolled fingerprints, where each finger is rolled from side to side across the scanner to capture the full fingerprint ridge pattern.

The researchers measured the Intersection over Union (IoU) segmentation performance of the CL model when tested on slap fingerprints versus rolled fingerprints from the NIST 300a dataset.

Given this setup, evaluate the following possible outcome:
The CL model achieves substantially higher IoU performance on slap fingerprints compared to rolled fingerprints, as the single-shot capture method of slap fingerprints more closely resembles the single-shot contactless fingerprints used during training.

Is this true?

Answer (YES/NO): NO